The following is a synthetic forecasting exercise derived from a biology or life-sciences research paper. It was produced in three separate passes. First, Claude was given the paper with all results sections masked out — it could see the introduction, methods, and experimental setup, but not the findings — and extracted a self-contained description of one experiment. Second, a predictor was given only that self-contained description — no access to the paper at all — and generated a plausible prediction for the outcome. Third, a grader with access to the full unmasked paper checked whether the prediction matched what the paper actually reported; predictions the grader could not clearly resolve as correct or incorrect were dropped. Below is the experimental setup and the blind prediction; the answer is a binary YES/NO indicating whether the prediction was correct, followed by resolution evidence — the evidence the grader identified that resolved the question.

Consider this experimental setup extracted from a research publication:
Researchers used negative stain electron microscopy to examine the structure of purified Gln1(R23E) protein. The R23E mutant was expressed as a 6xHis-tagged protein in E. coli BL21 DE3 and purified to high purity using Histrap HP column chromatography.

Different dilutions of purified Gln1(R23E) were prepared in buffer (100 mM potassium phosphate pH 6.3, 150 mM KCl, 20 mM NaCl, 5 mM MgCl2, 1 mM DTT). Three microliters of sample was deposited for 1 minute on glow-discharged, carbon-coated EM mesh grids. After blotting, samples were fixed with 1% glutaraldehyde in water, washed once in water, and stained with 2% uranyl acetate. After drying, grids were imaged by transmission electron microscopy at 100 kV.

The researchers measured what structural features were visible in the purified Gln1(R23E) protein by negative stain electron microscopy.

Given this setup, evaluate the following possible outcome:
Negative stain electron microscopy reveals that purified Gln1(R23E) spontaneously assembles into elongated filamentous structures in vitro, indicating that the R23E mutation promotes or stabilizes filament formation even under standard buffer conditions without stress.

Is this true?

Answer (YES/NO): NO